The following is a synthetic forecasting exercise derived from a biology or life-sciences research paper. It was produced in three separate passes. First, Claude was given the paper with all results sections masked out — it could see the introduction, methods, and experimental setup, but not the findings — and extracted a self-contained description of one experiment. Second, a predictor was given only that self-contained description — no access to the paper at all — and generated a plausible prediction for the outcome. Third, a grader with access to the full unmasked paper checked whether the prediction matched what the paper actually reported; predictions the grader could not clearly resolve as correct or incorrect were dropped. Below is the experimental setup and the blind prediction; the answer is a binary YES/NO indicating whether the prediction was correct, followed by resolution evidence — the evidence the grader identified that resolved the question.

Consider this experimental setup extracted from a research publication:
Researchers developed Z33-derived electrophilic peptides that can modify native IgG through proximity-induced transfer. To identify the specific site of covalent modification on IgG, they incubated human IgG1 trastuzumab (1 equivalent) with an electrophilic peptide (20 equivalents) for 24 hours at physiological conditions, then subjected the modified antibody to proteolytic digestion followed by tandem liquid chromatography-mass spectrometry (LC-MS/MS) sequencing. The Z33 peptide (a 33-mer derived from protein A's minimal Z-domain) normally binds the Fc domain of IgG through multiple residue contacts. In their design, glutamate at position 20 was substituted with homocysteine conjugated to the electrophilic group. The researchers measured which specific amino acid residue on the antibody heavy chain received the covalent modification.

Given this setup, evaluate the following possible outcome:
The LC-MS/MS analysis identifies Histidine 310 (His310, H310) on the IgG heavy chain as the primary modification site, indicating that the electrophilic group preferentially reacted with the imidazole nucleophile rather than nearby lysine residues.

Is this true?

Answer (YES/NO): NO